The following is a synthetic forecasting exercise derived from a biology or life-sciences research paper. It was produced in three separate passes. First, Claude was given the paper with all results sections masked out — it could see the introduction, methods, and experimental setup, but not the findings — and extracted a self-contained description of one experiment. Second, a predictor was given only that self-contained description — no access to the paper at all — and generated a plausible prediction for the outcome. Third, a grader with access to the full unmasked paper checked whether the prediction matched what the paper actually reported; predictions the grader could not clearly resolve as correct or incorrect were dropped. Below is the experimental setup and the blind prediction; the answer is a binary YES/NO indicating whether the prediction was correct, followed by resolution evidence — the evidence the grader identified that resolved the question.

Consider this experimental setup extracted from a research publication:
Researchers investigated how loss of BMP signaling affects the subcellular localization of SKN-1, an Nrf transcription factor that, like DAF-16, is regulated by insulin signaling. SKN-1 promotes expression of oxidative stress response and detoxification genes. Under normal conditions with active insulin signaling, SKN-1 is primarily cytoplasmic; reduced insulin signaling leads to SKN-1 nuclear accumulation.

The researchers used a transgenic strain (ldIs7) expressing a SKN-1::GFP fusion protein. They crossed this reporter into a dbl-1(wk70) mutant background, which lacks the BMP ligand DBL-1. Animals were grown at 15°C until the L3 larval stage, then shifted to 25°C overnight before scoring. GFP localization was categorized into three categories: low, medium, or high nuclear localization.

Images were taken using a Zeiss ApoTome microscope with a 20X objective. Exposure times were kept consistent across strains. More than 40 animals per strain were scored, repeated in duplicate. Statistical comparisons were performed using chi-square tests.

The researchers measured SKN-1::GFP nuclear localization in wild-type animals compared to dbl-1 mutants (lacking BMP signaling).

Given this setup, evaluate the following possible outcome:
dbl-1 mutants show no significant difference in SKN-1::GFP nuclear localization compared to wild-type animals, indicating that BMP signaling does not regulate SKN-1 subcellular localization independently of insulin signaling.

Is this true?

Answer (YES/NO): NO